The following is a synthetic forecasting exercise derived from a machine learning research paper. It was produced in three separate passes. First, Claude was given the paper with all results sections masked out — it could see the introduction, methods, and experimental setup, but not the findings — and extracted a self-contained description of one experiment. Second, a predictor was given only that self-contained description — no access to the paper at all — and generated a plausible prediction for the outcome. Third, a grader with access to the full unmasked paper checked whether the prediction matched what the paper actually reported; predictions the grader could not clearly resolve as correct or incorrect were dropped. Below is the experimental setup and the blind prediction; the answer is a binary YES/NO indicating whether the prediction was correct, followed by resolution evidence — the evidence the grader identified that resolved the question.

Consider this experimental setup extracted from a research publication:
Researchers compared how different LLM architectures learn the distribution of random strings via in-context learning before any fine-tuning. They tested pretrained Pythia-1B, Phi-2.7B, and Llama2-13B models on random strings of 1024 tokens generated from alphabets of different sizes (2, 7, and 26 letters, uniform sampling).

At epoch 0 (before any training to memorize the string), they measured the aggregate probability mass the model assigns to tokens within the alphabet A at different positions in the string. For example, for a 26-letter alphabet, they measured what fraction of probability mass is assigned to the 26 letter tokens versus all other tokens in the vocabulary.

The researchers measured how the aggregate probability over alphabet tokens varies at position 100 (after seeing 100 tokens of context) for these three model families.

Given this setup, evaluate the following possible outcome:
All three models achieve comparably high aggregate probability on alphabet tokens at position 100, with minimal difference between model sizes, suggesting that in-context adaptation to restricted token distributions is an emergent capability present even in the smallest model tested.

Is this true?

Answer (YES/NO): NO